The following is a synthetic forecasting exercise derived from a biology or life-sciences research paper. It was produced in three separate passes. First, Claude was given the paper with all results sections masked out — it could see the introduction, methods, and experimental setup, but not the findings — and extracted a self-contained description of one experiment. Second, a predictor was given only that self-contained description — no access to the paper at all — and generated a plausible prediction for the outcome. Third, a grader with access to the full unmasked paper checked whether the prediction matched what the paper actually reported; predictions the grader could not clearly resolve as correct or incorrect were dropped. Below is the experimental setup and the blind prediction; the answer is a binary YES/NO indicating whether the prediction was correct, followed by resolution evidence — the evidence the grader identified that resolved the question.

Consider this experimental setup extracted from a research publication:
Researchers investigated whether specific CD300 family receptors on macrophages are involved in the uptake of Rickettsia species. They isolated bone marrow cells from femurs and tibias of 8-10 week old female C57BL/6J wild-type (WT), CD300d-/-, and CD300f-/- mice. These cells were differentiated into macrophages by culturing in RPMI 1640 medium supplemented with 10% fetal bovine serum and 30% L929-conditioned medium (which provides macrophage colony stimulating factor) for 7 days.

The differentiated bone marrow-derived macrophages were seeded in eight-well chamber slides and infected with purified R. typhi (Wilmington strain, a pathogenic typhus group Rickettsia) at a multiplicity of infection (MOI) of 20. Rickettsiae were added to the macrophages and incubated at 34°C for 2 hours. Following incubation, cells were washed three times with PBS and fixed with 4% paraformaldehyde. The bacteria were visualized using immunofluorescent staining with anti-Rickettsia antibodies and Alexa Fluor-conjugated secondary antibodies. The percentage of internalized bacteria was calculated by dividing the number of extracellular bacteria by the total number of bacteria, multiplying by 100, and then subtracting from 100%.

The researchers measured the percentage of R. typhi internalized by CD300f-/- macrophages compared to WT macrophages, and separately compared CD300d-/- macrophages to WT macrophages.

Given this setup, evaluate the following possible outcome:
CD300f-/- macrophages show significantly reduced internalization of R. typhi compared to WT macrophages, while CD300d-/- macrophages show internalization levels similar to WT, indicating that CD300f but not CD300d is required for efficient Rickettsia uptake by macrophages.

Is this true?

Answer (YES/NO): YES